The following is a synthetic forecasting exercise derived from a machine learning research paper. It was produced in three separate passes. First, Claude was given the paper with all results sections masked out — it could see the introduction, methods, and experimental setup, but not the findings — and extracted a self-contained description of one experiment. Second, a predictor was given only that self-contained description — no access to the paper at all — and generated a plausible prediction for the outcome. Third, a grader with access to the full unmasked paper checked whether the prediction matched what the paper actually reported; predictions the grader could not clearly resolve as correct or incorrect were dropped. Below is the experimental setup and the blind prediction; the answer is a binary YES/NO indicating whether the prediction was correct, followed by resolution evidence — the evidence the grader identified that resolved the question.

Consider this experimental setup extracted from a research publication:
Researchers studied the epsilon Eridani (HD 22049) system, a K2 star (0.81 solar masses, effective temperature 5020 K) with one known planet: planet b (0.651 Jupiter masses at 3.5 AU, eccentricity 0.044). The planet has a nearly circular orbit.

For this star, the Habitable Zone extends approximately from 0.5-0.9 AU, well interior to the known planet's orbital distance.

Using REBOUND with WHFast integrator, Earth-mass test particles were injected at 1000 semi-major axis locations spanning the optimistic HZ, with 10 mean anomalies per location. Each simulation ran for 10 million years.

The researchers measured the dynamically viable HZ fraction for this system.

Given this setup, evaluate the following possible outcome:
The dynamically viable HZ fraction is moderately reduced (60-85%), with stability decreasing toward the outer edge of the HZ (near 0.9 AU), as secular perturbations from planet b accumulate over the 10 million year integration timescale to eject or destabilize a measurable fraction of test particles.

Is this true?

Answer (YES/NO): NO